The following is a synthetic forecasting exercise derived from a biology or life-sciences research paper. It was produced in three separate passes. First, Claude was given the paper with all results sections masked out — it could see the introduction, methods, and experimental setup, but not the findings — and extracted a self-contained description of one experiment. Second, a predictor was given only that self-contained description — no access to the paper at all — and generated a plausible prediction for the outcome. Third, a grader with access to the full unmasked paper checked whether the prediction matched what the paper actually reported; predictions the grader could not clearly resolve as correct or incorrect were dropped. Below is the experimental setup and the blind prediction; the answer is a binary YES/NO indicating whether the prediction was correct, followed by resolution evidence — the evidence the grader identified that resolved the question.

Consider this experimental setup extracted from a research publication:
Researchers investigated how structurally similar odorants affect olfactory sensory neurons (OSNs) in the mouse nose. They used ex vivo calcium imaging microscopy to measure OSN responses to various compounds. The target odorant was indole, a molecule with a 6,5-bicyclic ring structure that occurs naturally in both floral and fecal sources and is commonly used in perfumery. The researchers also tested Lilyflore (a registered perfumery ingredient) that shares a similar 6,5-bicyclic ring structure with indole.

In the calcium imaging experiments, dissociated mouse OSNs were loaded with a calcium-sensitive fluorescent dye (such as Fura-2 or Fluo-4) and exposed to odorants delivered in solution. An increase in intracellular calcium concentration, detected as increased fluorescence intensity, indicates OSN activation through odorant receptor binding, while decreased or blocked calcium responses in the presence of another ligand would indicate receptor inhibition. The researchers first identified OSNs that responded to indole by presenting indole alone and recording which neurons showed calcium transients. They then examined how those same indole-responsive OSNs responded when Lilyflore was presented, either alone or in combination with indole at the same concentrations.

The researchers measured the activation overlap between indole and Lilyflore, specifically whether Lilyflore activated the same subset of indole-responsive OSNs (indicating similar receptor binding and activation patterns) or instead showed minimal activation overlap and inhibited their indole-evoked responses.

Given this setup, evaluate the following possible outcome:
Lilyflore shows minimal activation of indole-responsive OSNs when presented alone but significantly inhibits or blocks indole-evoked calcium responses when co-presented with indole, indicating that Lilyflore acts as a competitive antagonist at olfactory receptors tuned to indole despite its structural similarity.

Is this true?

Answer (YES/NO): NO